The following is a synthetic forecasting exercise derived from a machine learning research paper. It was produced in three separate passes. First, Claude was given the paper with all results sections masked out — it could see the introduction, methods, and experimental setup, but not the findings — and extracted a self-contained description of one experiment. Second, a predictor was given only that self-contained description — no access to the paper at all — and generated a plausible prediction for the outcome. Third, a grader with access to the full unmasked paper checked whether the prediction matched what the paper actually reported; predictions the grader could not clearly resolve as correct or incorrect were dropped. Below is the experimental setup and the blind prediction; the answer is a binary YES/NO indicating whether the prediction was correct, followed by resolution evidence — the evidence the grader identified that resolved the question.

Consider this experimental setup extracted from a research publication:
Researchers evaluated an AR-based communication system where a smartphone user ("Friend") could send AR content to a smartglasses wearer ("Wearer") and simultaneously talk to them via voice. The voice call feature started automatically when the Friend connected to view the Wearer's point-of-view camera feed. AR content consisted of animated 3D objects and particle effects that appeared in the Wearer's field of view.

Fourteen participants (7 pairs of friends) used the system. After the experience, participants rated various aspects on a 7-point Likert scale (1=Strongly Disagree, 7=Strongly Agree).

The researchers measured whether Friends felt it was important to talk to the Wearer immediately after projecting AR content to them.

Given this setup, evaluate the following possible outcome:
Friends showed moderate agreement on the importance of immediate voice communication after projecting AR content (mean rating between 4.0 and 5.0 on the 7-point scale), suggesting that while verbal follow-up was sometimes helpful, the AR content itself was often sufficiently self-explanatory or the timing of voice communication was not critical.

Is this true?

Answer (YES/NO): NO